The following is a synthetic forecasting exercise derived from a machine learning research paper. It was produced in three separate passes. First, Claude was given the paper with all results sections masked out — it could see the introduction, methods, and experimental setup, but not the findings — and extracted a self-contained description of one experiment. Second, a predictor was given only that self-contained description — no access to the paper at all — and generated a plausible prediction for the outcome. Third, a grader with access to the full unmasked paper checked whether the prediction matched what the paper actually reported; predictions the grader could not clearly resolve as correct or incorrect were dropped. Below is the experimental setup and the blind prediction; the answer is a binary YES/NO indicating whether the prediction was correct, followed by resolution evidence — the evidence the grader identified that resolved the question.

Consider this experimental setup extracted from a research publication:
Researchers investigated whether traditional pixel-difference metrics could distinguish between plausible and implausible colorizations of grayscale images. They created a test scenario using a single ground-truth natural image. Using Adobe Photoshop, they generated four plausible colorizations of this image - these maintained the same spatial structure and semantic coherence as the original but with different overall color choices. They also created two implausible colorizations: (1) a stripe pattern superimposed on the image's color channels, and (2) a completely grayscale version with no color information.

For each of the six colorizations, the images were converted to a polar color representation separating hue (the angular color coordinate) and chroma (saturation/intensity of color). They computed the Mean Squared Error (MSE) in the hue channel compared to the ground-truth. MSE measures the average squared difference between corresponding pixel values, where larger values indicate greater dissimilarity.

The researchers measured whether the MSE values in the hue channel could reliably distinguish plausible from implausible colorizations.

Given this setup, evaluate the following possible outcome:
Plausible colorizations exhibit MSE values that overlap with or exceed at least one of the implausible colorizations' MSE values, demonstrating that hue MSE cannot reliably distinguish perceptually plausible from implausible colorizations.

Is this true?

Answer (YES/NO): YES